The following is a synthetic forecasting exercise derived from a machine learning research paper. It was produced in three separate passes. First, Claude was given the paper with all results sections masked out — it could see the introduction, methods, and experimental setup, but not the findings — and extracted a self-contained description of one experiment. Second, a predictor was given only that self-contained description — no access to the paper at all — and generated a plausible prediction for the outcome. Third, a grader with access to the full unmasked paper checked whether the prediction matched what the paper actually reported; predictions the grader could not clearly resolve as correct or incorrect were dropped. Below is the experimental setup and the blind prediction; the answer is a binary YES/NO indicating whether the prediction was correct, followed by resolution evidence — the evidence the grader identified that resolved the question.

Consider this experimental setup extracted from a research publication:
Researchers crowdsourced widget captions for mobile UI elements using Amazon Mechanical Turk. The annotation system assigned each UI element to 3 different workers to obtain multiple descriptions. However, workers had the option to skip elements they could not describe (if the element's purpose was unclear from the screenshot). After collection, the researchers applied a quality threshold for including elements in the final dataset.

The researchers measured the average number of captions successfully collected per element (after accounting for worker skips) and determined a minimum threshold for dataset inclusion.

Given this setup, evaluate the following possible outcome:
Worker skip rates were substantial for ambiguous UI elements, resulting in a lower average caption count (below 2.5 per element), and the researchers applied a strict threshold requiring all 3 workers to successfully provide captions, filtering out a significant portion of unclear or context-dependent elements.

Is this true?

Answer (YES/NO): NO